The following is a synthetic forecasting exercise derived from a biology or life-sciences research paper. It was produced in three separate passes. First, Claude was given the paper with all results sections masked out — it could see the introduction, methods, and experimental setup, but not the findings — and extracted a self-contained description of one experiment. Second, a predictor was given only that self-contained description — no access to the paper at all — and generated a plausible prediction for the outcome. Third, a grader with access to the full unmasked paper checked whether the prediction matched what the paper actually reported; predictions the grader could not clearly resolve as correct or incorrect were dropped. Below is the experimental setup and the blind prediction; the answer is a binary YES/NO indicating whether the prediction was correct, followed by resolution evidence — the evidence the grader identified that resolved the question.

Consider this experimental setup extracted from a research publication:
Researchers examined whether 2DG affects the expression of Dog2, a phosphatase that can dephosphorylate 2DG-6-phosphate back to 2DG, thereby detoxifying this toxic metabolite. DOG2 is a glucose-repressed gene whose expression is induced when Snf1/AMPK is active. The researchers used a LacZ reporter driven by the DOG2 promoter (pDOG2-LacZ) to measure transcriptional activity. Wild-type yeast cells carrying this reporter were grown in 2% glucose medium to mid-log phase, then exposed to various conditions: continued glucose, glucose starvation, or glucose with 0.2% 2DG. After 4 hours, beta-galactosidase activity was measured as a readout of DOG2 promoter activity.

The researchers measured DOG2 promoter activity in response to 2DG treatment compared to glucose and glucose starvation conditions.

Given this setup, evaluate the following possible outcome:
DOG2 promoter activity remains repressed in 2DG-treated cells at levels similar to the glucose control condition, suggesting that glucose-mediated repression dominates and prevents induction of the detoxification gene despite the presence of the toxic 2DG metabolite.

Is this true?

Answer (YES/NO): NO